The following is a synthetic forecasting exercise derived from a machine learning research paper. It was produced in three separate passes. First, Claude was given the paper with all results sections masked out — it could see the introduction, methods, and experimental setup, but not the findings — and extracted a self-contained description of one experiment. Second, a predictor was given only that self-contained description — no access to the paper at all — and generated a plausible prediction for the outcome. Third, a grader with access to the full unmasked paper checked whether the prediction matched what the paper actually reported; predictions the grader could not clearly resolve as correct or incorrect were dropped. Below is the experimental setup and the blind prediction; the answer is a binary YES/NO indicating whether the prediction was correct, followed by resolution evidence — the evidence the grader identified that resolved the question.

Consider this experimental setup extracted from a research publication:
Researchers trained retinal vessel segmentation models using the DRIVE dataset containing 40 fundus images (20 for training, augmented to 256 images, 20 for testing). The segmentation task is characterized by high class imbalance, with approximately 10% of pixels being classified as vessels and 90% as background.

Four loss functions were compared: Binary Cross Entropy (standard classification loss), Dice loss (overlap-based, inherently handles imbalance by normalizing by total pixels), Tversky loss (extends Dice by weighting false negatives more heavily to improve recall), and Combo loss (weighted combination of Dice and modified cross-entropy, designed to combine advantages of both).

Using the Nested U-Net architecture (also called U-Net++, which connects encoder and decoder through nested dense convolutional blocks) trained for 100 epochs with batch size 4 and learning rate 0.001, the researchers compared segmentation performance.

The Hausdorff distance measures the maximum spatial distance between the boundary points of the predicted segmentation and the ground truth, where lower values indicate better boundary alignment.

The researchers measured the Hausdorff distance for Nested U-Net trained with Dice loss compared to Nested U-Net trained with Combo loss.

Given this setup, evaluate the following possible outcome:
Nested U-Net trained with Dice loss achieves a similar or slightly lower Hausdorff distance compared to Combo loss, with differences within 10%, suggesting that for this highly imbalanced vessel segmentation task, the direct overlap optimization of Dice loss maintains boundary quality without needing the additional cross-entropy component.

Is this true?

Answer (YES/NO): YES